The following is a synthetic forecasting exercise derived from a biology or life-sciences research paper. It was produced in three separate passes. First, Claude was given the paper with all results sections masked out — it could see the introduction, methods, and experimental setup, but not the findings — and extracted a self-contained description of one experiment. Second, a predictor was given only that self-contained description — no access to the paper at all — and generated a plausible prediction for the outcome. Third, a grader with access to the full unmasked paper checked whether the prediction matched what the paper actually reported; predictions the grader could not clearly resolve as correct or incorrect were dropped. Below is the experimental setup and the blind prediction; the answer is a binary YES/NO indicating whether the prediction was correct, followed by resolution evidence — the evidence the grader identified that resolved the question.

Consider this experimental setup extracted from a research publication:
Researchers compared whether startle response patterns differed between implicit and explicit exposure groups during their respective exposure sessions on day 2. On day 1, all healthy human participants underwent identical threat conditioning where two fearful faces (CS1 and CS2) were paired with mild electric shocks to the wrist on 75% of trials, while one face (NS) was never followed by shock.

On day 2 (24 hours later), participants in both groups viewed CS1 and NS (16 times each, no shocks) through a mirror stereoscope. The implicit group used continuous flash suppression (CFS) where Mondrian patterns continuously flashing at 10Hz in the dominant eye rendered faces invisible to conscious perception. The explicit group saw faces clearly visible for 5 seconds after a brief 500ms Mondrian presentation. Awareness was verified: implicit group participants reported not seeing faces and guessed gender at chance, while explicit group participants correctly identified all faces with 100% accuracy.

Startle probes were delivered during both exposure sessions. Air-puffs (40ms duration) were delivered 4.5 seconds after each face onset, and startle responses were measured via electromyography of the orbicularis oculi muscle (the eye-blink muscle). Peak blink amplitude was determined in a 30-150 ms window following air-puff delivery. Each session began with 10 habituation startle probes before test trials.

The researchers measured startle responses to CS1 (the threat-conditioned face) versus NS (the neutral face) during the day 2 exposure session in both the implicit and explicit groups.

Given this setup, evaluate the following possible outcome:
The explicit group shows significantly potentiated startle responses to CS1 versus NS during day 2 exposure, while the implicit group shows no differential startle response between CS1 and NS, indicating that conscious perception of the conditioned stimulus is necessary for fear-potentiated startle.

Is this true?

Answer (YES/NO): NO